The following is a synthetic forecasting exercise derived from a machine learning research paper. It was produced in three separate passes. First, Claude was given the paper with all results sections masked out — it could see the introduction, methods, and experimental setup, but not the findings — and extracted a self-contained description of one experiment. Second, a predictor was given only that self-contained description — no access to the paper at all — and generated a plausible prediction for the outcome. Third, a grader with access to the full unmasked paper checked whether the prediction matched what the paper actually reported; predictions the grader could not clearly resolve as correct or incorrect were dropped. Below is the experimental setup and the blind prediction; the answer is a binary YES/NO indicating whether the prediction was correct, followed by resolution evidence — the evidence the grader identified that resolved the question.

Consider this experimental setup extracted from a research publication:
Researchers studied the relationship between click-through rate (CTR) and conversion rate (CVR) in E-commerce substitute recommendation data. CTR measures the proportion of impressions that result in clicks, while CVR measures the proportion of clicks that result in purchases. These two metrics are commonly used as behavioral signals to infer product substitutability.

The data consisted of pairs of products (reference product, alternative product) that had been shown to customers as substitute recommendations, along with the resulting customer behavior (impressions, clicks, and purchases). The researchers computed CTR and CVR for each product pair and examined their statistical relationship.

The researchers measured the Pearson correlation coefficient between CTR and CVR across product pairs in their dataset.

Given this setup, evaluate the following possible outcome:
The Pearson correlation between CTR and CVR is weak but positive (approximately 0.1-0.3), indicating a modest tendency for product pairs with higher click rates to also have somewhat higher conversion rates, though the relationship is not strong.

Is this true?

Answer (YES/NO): NO